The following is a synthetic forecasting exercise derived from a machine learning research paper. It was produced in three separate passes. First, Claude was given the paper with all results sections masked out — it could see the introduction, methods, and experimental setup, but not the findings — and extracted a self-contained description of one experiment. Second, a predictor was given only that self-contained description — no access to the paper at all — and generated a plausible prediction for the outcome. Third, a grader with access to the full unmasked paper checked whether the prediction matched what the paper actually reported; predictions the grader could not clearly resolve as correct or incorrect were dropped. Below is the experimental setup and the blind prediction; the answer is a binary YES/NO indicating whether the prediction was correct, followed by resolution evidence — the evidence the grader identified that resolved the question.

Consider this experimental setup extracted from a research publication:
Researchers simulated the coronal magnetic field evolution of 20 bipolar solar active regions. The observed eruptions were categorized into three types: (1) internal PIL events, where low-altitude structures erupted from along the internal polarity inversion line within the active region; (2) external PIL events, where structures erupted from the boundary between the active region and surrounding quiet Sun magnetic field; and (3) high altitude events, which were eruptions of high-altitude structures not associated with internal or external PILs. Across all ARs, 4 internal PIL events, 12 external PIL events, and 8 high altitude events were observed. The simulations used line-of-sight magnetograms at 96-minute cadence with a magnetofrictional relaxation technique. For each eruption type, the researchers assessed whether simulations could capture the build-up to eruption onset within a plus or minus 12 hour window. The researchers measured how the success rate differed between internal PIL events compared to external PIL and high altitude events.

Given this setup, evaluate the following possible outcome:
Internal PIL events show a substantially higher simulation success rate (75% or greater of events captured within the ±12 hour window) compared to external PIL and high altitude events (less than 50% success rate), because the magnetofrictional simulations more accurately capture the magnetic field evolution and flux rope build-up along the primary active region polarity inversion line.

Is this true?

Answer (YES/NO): YES